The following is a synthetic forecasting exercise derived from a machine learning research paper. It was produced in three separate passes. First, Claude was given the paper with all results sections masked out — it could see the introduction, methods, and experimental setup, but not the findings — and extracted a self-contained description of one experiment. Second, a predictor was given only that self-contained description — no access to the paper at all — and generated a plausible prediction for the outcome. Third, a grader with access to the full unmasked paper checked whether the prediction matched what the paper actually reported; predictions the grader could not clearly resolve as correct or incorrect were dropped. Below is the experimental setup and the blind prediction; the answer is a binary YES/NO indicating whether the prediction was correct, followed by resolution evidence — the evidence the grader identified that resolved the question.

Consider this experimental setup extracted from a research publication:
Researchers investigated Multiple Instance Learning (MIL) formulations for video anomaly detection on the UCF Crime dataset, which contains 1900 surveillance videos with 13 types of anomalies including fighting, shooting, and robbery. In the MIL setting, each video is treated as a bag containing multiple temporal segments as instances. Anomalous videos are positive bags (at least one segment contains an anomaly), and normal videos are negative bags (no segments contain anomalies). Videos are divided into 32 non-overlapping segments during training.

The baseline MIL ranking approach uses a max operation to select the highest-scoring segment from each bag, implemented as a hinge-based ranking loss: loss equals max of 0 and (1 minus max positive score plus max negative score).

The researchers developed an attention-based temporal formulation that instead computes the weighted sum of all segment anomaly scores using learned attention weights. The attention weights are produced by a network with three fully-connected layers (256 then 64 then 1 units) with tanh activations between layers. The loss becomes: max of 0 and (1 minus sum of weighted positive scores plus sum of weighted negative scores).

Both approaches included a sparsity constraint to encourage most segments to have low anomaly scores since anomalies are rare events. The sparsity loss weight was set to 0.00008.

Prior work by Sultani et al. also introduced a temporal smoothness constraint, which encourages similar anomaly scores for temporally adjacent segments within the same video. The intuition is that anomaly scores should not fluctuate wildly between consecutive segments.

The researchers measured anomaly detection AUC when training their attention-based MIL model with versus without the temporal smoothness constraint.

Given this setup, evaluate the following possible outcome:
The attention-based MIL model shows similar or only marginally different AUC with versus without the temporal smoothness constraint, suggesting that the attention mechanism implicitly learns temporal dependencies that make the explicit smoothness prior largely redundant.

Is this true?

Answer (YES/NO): NO